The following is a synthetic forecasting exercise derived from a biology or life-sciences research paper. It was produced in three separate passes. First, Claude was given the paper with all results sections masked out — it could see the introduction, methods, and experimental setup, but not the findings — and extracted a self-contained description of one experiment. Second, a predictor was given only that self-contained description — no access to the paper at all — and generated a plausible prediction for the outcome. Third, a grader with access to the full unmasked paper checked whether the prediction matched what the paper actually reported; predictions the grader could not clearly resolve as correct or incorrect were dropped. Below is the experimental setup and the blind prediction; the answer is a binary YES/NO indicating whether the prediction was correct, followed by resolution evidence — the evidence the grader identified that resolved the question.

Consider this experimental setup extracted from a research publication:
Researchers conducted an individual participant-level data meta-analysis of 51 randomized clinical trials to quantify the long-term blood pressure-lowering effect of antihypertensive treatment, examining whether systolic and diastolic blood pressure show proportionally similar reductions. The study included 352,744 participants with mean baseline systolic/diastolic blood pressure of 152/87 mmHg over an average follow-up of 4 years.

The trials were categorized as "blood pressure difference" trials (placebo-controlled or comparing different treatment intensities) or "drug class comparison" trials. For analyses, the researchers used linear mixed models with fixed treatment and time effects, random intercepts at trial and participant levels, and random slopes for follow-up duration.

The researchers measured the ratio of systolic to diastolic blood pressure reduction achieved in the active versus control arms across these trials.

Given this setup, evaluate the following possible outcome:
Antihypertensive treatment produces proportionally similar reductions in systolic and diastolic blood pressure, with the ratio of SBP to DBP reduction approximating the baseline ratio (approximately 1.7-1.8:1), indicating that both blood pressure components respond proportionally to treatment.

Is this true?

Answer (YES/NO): NO